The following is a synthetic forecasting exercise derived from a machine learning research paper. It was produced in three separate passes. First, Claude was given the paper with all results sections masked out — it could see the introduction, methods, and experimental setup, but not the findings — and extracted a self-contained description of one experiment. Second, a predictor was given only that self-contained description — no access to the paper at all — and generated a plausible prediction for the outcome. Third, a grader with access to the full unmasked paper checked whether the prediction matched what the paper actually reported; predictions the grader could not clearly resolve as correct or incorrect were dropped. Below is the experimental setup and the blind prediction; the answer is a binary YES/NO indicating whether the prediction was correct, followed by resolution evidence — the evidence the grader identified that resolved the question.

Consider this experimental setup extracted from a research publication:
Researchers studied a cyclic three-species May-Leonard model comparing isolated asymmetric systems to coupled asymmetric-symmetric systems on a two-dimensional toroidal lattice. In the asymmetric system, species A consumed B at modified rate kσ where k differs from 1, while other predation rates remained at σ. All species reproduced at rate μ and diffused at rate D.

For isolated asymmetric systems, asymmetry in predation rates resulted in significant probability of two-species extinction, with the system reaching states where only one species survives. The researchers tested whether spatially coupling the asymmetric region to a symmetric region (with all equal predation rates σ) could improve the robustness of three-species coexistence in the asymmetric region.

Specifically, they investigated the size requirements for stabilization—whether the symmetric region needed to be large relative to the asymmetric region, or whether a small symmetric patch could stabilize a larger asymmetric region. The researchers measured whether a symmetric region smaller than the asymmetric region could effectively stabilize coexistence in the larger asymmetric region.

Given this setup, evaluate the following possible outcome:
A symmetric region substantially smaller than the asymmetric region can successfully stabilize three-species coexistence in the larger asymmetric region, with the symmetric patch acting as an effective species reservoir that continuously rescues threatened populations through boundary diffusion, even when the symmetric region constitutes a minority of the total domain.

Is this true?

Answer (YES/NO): YES